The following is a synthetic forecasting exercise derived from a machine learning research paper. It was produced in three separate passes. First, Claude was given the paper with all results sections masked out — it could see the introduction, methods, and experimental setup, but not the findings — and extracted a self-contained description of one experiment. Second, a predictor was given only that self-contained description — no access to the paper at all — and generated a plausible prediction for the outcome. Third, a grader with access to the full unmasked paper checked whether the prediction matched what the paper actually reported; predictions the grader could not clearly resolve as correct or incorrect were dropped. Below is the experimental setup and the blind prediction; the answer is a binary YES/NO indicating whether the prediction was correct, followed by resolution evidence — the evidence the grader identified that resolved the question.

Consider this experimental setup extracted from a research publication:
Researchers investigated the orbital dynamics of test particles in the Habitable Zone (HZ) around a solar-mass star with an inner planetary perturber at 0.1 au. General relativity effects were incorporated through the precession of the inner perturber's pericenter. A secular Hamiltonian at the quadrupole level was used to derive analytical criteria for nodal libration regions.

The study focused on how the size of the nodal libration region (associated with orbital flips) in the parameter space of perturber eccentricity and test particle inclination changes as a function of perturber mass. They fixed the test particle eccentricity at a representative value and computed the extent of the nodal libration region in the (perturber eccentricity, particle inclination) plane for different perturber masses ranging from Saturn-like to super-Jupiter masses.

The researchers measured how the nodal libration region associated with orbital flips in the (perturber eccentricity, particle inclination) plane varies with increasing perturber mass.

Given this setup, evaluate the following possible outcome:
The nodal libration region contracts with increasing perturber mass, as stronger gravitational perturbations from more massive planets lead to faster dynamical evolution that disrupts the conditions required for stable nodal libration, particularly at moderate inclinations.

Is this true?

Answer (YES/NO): NO